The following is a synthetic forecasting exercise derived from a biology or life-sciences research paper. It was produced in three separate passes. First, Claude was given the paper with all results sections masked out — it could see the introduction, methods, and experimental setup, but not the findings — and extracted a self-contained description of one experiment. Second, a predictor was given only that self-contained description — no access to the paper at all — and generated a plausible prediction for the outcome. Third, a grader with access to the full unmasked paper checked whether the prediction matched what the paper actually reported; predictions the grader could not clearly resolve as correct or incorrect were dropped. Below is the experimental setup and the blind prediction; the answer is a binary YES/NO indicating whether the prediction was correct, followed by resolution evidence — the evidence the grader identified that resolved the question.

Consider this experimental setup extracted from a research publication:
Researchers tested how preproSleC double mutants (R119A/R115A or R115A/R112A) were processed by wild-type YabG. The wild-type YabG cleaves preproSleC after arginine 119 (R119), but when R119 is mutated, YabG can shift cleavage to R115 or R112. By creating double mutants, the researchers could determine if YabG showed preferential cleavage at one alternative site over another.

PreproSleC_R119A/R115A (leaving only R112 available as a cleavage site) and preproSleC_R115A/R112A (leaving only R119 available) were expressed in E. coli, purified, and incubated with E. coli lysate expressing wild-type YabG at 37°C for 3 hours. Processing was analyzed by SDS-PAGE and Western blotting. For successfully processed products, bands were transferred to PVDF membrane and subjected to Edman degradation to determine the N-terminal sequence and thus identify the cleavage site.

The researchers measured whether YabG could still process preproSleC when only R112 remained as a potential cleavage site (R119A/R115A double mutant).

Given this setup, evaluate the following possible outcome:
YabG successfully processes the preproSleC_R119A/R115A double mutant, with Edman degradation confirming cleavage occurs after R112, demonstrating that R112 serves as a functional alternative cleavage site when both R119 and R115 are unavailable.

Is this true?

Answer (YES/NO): YES